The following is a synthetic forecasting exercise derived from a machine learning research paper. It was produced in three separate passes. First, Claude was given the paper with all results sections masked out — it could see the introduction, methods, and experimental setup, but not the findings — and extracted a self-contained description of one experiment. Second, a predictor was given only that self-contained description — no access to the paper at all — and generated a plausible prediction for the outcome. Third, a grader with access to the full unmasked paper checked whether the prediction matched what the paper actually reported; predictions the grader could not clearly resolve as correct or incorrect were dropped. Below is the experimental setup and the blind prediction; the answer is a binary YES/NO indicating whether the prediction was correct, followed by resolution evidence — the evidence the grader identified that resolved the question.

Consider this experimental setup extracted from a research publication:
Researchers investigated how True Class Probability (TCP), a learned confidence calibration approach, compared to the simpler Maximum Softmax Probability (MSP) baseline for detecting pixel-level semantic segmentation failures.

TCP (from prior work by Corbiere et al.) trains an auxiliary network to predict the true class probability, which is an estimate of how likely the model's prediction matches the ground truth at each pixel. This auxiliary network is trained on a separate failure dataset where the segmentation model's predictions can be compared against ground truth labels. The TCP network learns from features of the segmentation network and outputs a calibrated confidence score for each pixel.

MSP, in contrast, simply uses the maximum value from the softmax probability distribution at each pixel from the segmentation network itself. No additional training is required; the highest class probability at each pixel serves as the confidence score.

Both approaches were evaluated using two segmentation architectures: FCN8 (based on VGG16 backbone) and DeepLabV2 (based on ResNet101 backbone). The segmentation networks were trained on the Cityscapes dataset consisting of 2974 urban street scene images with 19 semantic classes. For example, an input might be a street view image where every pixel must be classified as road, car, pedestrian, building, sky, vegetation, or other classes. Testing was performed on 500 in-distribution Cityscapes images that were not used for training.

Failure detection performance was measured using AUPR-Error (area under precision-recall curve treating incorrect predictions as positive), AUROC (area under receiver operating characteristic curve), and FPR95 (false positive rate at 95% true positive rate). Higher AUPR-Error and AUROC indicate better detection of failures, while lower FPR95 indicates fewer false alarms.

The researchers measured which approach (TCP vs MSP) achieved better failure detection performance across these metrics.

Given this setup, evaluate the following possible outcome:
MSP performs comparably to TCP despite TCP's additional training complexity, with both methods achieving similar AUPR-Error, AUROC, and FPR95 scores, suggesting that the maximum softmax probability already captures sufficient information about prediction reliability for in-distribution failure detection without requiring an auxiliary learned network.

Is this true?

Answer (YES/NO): NO